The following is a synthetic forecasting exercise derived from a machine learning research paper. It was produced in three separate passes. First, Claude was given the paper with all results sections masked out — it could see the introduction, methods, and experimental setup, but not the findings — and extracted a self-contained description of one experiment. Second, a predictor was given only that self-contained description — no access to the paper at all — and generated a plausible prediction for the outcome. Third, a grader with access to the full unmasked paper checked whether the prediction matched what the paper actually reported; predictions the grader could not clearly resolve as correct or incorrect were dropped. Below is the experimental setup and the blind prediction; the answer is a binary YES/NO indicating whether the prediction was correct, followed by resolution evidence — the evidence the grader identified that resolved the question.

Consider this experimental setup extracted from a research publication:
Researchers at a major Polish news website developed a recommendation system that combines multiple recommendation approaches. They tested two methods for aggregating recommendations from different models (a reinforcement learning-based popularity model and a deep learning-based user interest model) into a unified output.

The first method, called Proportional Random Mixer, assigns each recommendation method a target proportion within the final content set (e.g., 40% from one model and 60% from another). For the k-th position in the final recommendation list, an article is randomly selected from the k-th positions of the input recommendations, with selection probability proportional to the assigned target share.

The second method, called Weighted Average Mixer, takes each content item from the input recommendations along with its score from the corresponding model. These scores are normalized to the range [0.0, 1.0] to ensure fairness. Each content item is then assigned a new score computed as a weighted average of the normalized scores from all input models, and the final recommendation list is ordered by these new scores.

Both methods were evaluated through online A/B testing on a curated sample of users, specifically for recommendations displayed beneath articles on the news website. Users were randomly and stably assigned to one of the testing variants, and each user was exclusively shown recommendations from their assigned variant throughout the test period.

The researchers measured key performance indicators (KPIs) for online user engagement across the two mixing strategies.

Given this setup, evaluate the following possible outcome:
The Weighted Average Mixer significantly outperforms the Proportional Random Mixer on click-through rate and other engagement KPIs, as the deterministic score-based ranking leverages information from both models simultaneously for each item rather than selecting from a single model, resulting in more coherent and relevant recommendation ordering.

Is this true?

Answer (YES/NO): YES